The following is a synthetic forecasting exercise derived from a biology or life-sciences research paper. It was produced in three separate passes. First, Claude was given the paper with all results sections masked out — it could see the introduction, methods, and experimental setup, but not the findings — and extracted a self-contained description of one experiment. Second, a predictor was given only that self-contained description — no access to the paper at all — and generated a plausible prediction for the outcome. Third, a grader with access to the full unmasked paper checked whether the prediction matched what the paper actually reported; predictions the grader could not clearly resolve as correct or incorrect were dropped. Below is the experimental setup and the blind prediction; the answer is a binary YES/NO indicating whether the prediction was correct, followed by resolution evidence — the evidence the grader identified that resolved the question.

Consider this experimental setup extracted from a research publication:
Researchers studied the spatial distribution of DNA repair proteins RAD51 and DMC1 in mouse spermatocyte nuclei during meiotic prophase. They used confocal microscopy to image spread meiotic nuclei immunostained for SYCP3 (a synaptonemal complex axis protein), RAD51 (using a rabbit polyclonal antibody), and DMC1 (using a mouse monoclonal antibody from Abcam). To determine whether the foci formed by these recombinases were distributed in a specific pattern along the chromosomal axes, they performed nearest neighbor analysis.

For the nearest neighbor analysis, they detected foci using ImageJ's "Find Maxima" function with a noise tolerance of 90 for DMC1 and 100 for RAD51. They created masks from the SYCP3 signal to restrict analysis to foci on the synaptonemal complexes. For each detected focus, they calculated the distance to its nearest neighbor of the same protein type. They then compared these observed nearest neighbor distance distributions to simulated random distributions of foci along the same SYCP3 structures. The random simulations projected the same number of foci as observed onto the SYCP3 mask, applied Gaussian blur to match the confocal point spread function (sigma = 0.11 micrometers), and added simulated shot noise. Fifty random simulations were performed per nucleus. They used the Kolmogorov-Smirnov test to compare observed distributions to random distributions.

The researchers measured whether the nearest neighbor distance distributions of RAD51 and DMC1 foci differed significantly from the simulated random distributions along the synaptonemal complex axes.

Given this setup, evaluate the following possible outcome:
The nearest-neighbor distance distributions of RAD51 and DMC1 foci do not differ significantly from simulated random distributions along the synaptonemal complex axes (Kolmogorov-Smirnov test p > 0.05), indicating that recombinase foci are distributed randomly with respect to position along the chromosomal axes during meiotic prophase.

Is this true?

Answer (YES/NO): NO